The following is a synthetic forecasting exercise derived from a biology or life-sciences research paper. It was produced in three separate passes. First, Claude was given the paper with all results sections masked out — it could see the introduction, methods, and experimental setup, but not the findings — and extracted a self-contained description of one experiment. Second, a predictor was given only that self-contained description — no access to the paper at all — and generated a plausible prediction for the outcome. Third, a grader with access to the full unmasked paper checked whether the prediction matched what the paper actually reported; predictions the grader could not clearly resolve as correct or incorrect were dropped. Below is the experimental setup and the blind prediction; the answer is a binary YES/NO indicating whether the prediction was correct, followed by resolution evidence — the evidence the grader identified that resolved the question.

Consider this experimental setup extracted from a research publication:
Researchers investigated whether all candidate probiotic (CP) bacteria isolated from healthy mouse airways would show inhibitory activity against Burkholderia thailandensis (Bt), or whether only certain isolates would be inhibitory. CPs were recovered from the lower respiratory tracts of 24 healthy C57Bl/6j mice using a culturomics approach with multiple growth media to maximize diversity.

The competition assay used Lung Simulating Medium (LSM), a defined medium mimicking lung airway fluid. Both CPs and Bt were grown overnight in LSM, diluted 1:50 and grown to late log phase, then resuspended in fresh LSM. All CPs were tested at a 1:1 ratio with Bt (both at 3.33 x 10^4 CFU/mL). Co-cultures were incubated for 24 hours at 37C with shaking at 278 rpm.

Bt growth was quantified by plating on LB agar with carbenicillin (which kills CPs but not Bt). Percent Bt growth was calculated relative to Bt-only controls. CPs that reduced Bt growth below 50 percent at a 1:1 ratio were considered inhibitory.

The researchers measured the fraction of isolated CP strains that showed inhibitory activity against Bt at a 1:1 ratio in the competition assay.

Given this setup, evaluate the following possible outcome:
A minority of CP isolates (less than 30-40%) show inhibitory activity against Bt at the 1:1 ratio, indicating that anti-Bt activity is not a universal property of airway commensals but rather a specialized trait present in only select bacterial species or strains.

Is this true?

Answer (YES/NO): NO